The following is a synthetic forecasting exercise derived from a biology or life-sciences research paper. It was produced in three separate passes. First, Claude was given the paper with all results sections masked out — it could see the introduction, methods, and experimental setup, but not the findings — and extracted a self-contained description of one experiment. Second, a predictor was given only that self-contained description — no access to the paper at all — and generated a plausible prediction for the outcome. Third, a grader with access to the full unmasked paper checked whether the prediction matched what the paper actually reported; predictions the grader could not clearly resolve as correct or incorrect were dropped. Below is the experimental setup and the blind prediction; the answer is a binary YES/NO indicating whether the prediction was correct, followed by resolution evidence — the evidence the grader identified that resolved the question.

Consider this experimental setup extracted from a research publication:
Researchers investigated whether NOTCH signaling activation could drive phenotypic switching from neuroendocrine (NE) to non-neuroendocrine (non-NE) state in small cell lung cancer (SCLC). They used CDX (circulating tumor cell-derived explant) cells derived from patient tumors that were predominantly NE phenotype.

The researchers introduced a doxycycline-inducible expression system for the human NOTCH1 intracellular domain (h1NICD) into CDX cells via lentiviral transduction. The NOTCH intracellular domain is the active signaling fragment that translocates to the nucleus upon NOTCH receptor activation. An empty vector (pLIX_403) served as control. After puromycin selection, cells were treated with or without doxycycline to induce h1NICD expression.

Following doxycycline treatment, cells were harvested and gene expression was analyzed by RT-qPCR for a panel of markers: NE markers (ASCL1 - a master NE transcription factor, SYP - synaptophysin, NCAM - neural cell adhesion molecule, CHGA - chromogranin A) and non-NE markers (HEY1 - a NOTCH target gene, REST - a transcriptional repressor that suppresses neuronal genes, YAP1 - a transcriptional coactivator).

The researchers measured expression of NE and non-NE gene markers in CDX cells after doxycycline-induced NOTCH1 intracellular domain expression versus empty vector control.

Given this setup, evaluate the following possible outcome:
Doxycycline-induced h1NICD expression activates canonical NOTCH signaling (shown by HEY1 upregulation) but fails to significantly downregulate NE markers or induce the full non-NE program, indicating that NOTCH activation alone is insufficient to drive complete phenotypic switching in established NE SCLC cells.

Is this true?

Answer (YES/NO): NO